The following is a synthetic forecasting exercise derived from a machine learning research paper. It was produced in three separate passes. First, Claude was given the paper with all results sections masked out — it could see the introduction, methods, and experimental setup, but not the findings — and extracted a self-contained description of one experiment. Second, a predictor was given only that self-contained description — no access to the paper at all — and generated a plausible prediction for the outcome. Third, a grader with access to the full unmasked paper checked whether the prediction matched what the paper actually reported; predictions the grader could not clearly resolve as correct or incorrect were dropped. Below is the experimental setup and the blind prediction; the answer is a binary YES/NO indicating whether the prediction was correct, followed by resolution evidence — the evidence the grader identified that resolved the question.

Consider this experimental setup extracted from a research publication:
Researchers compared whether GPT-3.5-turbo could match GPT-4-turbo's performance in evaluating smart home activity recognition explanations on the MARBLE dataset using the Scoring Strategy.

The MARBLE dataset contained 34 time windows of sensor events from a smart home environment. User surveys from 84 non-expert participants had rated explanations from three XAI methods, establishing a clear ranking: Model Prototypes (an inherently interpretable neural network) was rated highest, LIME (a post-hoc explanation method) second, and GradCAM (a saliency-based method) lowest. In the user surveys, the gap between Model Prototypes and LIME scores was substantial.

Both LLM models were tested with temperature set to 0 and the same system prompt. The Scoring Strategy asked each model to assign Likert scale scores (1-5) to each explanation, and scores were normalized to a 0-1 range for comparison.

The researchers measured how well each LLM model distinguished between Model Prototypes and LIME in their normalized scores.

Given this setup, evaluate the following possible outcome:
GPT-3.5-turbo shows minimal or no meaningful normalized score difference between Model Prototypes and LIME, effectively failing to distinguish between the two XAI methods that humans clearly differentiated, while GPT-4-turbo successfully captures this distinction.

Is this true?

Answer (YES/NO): YES